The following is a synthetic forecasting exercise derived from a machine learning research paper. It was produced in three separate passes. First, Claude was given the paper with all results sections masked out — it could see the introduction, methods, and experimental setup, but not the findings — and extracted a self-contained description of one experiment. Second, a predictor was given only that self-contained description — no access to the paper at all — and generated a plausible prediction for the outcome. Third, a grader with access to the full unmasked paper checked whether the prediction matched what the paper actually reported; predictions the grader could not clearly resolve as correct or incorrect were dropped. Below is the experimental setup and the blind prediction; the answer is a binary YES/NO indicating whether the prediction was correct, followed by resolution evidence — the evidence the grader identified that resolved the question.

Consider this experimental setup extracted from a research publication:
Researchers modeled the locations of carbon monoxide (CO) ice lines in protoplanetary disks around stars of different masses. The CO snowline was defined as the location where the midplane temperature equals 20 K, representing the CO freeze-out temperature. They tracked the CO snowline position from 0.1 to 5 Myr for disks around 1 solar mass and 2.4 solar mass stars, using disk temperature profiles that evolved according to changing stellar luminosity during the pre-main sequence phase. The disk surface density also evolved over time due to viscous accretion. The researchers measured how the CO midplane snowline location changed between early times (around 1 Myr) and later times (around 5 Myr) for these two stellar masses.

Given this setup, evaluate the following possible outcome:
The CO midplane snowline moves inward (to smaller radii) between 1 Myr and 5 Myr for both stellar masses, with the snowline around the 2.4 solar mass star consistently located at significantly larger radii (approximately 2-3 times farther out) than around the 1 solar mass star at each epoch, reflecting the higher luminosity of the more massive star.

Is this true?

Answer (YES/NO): NO